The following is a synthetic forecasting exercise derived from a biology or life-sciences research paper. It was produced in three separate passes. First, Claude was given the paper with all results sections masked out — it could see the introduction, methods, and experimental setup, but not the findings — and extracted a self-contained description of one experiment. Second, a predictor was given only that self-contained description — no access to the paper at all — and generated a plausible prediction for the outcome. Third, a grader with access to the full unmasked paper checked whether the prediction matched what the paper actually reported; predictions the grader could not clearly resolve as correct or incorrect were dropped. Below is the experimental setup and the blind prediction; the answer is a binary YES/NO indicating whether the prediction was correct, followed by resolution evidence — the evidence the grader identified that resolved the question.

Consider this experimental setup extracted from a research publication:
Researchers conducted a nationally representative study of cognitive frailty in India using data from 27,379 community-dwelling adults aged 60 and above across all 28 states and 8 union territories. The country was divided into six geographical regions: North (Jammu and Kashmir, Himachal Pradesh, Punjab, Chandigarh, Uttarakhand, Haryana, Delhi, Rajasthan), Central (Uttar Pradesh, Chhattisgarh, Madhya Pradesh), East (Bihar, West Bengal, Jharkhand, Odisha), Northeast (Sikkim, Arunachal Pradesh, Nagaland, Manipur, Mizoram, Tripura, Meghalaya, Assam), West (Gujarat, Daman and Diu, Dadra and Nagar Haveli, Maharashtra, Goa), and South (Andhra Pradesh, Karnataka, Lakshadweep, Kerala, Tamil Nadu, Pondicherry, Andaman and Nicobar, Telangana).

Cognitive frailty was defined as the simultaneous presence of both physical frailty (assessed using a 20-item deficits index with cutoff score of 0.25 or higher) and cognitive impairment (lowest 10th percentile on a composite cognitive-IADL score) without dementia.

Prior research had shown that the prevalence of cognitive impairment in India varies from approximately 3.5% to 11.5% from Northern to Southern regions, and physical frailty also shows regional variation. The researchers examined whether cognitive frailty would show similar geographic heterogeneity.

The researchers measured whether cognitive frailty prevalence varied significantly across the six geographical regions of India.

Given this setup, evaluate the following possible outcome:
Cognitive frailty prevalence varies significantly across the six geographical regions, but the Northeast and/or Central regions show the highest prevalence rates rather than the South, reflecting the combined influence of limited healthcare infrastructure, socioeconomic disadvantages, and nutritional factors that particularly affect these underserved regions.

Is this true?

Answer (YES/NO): NO